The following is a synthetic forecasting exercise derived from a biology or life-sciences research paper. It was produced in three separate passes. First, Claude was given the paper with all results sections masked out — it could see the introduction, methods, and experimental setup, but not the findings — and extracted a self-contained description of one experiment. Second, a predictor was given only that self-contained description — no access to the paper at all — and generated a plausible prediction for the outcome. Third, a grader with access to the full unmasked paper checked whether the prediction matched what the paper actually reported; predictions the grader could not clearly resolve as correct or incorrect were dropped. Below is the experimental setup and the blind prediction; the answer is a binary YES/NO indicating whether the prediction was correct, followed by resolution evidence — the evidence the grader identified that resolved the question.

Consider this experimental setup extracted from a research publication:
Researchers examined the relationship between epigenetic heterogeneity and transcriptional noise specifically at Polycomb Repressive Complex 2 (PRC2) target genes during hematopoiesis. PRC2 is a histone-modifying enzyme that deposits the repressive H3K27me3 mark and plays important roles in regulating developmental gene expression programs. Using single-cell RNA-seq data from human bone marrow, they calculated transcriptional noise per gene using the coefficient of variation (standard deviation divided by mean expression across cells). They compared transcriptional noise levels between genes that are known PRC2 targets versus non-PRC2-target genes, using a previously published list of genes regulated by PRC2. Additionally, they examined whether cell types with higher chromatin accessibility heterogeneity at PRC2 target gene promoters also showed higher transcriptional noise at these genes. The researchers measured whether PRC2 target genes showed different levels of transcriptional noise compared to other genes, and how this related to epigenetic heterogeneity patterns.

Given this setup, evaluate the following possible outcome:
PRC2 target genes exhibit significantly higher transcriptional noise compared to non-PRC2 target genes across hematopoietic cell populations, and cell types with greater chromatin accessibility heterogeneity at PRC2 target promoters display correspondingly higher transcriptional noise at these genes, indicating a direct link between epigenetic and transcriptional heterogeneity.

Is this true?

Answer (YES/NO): NO